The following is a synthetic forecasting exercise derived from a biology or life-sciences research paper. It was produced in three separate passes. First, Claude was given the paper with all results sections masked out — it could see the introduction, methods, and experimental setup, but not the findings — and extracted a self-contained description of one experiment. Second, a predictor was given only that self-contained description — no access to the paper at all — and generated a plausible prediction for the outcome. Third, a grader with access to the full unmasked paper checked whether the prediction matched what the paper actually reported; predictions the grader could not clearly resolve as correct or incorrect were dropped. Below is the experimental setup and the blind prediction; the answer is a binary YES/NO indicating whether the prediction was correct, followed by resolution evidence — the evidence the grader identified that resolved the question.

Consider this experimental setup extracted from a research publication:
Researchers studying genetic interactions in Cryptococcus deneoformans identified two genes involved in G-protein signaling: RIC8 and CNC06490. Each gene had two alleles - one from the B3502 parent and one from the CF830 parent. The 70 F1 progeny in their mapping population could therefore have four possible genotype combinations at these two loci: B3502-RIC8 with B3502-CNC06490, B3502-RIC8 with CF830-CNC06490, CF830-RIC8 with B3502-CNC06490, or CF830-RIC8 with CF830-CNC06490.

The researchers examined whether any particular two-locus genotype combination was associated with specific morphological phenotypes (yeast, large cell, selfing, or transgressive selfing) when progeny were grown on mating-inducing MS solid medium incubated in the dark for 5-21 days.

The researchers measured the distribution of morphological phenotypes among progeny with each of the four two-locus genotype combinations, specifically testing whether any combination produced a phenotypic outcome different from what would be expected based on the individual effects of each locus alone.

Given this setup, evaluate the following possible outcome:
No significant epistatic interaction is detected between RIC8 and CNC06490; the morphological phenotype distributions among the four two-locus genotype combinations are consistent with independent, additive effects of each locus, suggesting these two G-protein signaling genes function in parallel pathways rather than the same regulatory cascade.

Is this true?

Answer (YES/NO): NO